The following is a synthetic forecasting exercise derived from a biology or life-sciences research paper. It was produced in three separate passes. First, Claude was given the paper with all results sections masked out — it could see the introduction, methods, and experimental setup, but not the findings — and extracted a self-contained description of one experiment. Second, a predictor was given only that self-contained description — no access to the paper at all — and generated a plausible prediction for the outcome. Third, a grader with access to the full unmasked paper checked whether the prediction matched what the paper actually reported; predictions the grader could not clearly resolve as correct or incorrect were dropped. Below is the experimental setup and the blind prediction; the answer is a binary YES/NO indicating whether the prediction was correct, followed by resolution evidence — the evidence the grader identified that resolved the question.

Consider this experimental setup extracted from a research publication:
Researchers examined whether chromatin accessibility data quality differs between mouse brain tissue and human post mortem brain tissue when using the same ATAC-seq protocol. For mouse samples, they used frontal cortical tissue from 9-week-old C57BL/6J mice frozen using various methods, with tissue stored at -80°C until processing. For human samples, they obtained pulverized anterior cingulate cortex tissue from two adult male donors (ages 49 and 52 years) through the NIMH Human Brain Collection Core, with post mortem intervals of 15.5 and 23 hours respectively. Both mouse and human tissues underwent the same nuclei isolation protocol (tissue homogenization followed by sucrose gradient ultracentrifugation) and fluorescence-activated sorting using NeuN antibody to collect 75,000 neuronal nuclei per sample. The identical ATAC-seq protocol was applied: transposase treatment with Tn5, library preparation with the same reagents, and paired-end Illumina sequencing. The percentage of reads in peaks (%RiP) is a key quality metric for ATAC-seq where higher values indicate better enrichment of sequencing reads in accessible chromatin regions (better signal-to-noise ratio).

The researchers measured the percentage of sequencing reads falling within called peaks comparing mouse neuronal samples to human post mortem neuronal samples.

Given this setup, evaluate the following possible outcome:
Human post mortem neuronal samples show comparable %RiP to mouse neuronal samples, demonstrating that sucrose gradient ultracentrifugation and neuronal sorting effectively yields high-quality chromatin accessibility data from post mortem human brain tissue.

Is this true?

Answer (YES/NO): NO